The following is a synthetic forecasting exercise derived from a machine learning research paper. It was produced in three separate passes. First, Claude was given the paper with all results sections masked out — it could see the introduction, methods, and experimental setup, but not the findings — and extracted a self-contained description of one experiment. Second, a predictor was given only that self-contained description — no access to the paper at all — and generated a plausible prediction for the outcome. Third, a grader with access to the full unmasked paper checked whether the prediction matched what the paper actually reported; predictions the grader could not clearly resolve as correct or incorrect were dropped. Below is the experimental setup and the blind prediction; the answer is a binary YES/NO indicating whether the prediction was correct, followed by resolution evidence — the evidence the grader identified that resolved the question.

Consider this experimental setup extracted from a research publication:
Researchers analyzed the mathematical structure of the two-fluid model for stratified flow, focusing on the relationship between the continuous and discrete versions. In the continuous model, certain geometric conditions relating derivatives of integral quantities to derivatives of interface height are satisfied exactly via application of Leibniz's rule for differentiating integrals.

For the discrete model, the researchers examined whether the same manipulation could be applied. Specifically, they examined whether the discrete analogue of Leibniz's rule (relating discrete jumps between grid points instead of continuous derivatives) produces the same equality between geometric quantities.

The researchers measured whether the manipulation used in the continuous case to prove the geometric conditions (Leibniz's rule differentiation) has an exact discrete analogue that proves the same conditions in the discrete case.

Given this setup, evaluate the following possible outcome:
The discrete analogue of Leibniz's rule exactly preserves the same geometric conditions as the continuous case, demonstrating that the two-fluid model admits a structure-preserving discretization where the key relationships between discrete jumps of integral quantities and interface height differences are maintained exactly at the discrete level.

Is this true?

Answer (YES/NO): NO